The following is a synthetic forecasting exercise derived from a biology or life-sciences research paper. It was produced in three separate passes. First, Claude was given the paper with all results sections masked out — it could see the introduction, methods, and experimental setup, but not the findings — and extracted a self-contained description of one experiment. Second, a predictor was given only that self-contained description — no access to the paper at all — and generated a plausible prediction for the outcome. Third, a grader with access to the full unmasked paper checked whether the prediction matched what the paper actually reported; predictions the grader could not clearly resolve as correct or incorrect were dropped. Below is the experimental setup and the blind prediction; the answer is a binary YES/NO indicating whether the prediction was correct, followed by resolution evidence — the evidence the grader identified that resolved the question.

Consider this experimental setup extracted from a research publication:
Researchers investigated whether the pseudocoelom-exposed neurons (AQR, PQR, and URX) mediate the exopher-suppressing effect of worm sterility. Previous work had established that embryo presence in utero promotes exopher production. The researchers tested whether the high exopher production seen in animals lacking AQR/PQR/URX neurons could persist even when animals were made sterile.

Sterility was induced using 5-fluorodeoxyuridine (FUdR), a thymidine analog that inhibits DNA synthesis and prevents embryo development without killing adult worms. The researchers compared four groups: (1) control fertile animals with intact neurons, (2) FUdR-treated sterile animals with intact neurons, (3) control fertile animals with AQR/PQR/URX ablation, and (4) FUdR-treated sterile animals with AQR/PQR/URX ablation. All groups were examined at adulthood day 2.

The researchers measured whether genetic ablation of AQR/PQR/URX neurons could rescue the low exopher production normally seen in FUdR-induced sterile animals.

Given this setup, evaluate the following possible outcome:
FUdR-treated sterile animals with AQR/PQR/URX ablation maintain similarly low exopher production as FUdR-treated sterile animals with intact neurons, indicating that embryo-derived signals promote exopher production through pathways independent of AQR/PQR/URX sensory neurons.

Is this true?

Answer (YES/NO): YES